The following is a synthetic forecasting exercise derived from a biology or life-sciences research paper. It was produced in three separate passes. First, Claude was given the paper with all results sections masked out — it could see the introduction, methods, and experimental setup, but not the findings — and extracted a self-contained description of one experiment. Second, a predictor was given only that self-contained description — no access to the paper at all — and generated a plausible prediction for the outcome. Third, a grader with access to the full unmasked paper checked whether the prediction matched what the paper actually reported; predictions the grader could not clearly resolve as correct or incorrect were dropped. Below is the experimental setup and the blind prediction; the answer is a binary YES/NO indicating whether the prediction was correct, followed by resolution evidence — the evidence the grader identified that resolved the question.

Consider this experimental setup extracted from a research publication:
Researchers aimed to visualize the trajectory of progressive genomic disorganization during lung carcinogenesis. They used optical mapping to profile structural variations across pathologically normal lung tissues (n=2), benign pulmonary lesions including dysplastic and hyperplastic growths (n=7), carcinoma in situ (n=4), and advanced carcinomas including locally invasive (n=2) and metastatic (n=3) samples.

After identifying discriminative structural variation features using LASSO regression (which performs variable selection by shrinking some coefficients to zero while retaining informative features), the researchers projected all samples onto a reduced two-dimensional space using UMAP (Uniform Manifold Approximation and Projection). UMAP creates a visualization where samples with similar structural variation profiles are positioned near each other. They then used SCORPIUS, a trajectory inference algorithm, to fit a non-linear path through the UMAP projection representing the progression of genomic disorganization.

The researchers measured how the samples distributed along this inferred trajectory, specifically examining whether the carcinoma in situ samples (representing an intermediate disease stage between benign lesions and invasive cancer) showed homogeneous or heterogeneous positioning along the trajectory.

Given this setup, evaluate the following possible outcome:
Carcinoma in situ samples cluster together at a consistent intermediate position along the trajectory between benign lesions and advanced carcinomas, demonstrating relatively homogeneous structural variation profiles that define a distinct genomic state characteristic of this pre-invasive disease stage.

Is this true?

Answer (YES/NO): NO